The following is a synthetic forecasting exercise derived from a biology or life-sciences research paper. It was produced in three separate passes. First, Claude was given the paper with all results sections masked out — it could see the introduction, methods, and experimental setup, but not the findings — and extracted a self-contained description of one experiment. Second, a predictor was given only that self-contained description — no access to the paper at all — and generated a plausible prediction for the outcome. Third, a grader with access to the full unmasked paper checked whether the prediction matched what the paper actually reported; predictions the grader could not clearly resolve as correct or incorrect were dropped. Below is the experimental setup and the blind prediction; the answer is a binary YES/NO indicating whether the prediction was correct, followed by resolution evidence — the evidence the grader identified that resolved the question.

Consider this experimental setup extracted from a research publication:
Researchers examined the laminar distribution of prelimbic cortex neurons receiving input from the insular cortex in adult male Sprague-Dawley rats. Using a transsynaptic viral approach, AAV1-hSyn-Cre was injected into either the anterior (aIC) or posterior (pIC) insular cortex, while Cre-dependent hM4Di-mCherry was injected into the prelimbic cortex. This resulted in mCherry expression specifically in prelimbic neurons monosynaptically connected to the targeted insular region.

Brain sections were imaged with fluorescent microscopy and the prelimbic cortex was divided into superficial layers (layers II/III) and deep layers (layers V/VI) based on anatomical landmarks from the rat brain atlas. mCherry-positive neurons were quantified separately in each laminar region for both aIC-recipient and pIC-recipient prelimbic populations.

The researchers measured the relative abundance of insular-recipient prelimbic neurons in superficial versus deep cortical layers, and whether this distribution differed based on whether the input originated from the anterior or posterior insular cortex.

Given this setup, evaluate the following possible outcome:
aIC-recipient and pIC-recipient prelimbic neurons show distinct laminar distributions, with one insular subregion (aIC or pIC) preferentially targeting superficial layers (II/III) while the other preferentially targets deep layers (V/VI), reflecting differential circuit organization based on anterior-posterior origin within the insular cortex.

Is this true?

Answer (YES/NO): NO